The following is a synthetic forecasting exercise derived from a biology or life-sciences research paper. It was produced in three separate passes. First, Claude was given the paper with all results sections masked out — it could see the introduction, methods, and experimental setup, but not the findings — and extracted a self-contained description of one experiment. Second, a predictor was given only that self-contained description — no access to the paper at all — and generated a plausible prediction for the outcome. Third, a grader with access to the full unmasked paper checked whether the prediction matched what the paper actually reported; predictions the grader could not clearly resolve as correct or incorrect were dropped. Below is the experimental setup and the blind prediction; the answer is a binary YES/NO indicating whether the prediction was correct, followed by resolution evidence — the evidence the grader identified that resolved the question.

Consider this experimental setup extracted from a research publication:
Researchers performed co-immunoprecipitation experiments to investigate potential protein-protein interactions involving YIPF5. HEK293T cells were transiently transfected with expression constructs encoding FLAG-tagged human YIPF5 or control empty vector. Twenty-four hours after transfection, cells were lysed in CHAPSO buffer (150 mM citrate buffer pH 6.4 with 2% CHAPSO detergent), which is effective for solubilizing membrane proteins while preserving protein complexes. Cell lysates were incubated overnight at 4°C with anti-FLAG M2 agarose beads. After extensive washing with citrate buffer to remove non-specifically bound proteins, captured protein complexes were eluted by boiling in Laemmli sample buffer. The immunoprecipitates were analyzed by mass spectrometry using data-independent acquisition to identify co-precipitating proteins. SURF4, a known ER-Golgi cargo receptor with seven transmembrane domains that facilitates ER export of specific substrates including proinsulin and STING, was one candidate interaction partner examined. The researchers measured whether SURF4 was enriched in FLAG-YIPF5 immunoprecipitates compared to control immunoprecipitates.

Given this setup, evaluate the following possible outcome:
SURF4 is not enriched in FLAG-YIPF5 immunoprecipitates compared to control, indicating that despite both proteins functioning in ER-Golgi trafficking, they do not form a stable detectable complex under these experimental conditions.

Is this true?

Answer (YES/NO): NO